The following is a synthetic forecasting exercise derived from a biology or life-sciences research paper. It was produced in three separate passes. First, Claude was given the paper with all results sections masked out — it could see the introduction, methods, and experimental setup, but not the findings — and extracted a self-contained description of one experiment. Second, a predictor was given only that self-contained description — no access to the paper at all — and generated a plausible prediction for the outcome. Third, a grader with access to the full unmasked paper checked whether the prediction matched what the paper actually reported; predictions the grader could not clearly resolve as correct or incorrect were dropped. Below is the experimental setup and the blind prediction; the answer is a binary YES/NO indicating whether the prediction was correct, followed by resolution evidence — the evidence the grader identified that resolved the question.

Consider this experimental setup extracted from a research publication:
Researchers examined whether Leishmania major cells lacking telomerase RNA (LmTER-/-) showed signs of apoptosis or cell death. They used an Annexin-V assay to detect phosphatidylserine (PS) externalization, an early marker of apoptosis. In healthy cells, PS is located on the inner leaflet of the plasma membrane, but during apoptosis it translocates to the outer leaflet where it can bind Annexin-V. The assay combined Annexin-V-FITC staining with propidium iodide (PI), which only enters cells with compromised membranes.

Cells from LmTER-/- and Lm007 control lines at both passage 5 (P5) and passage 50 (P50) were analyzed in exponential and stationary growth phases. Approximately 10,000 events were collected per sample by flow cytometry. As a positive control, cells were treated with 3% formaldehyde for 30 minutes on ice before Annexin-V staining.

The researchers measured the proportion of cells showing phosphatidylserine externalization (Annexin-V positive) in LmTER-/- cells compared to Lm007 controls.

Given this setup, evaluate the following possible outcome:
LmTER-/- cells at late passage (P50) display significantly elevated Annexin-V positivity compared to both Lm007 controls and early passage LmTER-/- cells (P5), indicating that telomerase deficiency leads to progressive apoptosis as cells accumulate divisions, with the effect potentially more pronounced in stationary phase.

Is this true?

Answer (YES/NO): NO